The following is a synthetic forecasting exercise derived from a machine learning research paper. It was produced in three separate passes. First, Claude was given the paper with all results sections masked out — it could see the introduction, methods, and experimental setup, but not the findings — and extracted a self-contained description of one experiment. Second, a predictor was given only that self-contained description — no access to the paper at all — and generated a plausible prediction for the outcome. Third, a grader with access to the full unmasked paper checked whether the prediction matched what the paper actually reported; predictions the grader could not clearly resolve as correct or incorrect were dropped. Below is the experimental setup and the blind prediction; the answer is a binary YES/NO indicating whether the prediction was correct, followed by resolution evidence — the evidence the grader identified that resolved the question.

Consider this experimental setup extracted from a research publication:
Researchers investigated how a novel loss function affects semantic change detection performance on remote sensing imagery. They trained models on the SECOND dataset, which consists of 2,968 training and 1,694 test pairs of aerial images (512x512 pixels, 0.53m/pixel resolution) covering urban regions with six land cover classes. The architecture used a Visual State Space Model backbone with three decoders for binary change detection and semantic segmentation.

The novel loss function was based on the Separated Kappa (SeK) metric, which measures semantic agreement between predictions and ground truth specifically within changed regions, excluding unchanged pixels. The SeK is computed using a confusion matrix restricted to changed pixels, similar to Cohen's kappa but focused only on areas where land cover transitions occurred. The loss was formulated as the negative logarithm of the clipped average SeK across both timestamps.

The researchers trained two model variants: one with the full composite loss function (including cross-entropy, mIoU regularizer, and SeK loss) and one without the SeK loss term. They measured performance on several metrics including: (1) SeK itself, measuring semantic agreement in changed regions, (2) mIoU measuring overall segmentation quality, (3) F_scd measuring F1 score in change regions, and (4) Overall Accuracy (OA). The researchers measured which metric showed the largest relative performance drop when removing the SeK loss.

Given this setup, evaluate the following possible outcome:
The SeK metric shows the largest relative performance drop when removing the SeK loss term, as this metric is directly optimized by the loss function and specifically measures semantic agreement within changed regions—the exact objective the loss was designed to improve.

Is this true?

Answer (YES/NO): YES